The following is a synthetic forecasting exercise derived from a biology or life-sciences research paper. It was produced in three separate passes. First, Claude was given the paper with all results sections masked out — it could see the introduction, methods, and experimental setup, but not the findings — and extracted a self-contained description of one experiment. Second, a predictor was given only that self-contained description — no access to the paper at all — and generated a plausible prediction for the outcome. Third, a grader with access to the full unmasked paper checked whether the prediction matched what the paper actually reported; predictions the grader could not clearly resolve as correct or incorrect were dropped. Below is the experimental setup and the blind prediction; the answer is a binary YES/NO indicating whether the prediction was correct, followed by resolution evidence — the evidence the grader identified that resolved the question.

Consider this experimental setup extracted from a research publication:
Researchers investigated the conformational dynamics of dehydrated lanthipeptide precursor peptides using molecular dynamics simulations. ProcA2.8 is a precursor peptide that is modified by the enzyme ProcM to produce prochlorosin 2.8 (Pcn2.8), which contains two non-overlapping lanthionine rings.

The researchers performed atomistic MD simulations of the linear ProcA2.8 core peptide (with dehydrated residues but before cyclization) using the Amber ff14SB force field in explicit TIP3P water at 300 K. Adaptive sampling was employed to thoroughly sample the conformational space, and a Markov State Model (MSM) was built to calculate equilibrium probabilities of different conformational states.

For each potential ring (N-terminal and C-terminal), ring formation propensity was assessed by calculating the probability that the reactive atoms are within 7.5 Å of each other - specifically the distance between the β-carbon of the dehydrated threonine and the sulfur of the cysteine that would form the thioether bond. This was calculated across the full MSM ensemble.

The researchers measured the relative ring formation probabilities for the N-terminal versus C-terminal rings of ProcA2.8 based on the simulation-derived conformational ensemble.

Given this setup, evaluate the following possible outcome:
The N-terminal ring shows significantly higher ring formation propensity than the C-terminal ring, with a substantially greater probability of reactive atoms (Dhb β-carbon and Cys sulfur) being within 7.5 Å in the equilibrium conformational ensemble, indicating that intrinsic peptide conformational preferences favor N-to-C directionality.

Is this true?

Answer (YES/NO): NO